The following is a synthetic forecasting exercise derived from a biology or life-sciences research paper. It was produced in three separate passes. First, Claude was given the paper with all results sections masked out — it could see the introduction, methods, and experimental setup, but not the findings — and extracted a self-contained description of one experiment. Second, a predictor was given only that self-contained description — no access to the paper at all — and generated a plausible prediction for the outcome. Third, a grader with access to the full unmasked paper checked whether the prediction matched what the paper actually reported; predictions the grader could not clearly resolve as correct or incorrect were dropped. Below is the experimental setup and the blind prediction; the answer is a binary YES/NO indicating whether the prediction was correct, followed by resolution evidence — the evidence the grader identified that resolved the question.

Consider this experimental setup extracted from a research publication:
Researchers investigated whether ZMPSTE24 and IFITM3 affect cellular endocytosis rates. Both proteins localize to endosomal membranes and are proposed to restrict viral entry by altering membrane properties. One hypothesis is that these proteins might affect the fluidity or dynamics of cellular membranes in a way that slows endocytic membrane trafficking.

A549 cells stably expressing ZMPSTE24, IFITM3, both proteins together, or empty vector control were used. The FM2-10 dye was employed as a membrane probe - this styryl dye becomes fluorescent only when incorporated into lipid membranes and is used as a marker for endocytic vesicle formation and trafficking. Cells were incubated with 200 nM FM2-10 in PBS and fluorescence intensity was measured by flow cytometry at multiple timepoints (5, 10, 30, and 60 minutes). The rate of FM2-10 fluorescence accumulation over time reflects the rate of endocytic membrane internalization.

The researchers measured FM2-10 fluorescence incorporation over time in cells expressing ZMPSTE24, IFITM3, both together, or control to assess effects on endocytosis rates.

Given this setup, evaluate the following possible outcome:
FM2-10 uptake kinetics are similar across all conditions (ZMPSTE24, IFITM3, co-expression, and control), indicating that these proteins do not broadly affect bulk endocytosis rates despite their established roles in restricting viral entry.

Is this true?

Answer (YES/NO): NO